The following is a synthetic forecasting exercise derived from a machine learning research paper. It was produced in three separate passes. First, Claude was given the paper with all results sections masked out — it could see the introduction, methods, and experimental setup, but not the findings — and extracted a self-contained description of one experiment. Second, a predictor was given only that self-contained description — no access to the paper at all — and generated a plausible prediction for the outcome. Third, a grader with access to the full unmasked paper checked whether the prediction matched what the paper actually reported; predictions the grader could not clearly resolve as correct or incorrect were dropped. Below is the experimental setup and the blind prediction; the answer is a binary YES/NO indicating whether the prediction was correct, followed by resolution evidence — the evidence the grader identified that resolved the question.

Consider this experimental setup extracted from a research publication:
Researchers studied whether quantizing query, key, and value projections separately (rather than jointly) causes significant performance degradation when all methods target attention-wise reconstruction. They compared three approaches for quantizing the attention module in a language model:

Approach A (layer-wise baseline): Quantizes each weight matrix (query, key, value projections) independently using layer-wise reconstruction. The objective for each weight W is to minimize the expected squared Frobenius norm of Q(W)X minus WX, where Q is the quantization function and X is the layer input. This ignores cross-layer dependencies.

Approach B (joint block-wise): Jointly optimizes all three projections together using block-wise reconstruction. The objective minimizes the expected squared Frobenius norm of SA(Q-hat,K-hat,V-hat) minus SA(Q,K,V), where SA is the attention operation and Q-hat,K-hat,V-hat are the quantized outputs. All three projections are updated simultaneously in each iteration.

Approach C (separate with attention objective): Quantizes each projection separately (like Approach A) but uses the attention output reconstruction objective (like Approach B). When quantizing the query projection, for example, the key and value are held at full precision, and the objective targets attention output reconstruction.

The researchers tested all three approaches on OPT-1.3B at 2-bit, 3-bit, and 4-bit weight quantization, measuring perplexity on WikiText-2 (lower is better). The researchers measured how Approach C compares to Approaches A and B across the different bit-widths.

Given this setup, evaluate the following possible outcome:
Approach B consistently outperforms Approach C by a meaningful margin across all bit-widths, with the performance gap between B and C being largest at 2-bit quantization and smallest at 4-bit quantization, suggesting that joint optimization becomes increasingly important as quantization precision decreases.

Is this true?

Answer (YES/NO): NO